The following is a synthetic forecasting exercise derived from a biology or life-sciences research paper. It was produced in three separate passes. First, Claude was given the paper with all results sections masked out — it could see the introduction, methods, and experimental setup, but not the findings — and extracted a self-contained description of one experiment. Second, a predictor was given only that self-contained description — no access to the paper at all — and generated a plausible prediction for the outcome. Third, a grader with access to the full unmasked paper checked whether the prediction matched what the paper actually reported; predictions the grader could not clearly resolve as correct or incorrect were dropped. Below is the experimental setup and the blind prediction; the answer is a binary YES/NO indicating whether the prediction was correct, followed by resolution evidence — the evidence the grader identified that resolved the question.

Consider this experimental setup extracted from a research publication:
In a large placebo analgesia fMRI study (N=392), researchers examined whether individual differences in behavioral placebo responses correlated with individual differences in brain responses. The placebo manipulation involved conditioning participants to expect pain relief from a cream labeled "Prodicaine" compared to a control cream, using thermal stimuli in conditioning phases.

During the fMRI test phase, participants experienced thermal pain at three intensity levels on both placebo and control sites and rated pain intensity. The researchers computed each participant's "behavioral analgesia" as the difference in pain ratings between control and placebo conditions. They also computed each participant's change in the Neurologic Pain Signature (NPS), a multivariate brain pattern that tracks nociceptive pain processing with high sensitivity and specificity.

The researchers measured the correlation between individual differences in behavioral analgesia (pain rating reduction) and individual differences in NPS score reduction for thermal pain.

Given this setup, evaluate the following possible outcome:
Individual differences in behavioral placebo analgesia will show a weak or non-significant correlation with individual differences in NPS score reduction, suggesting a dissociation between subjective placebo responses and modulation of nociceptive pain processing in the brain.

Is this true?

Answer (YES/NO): NO